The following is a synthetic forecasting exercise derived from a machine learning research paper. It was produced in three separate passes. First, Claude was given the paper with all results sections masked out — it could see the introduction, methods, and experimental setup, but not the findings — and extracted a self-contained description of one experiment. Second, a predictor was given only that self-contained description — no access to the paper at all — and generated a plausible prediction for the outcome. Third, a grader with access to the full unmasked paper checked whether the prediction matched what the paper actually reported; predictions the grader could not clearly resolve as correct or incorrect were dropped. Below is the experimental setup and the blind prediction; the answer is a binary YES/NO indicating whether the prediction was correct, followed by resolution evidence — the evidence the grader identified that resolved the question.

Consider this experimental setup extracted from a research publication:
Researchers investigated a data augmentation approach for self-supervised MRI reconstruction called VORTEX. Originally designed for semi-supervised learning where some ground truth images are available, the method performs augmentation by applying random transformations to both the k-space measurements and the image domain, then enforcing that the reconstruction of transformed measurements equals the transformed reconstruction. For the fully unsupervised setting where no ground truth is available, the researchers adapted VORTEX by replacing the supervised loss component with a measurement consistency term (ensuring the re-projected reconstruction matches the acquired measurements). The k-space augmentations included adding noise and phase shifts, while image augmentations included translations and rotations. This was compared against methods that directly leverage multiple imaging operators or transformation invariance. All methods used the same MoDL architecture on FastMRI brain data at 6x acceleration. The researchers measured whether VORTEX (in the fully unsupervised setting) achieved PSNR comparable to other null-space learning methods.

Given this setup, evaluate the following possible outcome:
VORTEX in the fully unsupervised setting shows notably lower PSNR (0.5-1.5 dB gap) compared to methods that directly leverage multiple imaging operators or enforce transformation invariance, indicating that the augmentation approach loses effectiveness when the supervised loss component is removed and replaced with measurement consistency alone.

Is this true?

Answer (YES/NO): NO